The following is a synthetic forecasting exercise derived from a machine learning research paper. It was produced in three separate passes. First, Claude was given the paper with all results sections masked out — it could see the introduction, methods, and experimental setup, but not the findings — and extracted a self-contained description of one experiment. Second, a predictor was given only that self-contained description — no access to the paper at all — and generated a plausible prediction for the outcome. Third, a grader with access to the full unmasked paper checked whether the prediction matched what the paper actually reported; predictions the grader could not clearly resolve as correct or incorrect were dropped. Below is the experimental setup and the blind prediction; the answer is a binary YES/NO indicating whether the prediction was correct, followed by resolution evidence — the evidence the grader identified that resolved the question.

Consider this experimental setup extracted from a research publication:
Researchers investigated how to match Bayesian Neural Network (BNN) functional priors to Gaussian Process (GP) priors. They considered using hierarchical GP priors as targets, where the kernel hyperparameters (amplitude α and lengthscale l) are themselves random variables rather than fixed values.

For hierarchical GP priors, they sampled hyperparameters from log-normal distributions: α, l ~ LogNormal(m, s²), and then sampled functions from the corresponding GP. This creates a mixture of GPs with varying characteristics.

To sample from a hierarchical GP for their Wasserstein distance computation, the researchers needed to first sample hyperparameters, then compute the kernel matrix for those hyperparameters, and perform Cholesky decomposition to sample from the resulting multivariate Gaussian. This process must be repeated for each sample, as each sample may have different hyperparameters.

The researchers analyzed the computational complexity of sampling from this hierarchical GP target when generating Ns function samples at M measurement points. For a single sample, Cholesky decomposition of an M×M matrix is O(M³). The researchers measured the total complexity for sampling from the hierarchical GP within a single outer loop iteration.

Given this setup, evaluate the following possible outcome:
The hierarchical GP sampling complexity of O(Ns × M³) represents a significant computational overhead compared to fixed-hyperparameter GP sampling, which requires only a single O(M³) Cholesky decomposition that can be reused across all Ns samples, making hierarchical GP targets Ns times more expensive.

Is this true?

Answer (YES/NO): NO